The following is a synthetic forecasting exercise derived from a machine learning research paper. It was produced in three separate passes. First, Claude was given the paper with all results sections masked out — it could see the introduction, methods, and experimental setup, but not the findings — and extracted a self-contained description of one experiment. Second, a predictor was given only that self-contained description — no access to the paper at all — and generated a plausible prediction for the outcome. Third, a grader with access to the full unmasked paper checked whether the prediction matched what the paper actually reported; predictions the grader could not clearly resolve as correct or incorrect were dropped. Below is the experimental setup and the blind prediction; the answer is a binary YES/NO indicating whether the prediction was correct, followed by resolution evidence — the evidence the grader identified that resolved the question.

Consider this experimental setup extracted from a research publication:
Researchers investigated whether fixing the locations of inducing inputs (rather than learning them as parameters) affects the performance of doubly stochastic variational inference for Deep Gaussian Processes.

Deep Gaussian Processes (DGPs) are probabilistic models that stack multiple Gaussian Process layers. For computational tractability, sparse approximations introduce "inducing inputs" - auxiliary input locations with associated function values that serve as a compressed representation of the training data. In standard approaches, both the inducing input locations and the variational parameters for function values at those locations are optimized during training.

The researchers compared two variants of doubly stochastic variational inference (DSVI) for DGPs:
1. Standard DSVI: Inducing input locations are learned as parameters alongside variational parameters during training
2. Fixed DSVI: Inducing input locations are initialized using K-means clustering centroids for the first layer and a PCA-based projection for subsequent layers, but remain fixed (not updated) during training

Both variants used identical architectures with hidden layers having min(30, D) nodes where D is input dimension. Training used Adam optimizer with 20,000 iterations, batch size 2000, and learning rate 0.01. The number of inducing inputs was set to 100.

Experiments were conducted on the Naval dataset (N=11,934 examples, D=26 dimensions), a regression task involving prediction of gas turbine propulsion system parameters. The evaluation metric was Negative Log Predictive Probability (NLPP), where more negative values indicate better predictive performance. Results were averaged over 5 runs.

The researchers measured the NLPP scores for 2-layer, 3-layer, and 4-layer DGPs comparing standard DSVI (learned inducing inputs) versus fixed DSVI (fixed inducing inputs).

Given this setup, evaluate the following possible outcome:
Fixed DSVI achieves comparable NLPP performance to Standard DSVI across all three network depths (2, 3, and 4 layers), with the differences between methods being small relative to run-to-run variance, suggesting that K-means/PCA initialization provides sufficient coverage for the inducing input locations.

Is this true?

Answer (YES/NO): NO